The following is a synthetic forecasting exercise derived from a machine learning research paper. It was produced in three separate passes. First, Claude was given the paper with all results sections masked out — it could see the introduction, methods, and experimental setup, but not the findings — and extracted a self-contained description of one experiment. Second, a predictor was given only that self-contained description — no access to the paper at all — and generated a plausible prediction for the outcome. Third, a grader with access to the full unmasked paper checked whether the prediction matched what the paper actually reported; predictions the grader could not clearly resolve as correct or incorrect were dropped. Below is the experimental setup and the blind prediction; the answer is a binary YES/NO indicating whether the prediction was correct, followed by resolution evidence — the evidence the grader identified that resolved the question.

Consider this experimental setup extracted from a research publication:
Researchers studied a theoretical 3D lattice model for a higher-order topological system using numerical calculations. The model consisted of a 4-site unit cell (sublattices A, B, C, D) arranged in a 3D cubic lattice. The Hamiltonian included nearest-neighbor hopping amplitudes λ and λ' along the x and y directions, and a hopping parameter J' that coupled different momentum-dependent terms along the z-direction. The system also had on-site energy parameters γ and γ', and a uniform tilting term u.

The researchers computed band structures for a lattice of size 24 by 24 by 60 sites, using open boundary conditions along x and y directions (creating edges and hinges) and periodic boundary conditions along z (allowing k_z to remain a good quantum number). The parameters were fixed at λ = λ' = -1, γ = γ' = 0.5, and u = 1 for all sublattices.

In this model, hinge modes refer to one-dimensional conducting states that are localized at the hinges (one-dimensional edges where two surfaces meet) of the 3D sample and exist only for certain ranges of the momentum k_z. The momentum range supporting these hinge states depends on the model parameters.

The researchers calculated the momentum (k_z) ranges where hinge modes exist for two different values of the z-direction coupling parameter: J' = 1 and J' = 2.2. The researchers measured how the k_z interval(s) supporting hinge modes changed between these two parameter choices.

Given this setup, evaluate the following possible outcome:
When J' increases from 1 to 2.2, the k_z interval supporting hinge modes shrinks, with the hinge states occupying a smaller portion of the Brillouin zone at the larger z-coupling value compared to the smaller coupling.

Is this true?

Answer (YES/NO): YES